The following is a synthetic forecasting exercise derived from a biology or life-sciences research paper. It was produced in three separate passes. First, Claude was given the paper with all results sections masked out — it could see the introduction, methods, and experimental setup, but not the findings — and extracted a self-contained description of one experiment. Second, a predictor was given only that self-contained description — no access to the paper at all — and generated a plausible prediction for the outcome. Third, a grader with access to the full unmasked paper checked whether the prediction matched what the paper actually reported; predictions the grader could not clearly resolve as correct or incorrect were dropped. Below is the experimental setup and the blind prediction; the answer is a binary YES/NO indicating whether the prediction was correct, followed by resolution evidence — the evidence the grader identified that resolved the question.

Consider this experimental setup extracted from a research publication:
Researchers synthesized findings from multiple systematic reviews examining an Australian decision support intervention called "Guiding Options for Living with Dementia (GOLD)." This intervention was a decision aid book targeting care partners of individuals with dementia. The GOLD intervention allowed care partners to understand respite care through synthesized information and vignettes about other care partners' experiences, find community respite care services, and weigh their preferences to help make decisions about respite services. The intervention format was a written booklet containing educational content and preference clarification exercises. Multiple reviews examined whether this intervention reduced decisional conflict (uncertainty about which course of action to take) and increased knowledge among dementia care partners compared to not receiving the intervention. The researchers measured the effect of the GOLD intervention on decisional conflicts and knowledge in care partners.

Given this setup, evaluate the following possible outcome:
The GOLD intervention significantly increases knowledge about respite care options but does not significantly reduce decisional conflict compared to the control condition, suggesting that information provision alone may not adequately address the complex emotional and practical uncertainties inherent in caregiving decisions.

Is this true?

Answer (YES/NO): NO